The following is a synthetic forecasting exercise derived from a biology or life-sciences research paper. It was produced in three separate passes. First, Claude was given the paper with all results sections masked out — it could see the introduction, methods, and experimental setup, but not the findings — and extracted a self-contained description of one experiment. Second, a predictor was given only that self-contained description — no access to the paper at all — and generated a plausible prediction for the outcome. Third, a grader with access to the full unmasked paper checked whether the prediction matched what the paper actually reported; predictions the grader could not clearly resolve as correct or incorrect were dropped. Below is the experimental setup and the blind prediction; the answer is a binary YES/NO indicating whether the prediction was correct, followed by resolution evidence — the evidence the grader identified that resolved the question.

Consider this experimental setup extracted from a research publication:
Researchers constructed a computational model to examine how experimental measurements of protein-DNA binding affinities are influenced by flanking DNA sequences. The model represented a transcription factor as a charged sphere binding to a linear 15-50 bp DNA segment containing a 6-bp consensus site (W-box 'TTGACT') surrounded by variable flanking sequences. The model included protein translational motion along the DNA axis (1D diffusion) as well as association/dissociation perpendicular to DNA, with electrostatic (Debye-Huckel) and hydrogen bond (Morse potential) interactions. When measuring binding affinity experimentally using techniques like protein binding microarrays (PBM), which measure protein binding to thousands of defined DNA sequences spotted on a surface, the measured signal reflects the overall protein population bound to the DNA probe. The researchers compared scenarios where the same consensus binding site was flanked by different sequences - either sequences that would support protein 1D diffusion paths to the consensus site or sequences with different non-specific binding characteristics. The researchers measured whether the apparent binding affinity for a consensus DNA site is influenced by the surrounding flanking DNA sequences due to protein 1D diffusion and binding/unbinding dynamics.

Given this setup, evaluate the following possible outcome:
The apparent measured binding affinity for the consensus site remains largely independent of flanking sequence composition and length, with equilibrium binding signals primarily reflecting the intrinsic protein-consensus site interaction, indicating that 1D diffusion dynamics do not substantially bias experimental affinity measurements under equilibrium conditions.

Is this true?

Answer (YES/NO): NO